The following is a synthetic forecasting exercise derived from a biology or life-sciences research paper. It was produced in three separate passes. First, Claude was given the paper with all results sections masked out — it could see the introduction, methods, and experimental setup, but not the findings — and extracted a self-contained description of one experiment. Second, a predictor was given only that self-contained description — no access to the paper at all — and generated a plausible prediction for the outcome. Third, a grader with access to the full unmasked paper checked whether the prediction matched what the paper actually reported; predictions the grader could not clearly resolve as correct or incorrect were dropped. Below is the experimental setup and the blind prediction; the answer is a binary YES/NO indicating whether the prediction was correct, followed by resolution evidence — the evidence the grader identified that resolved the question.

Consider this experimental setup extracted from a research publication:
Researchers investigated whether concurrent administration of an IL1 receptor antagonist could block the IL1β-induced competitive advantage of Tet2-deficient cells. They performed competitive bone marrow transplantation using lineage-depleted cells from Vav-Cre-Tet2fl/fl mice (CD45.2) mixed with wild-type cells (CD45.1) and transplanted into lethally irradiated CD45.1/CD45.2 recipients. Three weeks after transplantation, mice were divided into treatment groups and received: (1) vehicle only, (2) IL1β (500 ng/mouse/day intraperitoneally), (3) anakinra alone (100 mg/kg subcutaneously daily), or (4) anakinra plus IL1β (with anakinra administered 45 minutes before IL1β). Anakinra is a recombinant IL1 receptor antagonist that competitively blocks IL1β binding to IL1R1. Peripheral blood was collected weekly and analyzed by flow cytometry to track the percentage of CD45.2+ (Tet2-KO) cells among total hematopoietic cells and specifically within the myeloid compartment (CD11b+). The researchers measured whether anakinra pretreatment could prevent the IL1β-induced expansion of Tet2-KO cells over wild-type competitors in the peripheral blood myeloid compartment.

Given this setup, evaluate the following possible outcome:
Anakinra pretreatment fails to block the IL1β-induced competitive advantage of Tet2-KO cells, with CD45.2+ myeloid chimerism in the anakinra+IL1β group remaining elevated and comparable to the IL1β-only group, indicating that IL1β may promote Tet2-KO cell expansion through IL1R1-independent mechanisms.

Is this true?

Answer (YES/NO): NO